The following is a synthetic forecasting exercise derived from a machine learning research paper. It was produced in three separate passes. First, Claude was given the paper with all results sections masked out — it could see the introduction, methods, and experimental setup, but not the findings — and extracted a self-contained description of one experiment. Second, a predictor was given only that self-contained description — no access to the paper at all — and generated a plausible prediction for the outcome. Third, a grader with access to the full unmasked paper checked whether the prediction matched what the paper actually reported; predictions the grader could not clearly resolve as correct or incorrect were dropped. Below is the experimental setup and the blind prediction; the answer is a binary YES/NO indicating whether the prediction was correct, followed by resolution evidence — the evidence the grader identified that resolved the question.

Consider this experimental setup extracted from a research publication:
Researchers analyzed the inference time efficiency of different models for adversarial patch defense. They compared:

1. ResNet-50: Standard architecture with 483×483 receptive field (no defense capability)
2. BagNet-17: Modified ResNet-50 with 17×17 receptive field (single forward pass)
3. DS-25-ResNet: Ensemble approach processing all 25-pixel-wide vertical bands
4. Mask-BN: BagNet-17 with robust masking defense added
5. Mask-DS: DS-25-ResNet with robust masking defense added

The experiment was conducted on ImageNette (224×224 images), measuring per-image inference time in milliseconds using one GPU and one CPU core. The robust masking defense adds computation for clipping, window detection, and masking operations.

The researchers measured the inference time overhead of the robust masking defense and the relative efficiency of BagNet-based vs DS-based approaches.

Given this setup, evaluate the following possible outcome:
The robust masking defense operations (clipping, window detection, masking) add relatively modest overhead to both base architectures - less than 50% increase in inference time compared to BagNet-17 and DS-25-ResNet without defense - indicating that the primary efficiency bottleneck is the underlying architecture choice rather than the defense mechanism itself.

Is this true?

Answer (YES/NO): YES